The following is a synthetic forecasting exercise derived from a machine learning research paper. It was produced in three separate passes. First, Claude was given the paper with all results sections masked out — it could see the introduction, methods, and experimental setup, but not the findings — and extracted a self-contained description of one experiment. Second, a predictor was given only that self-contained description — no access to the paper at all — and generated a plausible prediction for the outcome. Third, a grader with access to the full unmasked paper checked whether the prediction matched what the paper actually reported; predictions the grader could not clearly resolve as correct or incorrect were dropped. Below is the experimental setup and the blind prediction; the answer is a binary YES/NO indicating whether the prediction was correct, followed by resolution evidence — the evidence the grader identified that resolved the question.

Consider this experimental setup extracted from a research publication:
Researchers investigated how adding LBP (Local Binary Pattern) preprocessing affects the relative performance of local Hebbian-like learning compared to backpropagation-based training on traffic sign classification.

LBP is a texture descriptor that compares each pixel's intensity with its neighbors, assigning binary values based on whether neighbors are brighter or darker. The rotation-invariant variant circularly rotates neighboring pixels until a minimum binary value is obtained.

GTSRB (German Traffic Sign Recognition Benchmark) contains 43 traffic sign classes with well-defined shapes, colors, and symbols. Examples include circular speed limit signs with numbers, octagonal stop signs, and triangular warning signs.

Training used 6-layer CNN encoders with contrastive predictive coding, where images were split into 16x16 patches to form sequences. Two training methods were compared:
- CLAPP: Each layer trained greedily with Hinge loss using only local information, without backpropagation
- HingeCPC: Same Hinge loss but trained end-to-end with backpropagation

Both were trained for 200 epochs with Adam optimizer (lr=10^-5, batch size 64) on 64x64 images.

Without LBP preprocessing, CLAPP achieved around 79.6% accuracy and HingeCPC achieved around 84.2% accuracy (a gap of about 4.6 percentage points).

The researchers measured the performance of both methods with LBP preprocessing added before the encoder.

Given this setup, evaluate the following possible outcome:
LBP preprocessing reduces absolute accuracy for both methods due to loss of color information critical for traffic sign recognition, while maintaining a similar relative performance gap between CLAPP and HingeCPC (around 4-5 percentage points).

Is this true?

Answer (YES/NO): NO